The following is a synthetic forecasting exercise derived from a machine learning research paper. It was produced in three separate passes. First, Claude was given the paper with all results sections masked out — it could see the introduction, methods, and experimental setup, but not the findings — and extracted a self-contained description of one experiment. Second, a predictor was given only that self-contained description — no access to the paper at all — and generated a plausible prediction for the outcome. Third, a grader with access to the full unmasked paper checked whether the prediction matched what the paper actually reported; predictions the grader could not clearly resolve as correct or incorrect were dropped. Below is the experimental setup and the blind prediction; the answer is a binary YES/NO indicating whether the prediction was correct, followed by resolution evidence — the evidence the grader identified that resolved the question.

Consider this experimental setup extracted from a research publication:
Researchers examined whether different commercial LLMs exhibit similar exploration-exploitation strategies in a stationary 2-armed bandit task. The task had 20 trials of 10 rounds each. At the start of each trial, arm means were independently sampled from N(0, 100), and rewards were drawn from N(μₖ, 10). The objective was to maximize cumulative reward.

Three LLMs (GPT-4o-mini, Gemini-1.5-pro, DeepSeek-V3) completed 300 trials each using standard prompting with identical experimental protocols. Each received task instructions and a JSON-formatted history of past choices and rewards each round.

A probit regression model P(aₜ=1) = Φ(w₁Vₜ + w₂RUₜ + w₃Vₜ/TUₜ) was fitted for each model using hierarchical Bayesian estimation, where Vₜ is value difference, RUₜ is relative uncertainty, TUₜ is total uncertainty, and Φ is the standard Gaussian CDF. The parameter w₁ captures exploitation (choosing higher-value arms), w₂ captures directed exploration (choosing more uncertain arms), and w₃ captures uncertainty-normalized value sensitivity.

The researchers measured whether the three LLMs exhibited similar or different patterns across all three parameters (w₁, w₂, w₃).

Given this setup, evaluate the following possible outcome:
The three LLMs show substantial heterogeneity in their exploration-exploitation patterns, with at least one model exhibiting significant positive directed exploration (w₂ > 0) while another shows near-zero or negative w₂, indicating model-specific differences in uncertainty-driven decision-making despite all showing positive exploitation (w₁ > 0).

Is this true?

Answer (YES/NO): NO